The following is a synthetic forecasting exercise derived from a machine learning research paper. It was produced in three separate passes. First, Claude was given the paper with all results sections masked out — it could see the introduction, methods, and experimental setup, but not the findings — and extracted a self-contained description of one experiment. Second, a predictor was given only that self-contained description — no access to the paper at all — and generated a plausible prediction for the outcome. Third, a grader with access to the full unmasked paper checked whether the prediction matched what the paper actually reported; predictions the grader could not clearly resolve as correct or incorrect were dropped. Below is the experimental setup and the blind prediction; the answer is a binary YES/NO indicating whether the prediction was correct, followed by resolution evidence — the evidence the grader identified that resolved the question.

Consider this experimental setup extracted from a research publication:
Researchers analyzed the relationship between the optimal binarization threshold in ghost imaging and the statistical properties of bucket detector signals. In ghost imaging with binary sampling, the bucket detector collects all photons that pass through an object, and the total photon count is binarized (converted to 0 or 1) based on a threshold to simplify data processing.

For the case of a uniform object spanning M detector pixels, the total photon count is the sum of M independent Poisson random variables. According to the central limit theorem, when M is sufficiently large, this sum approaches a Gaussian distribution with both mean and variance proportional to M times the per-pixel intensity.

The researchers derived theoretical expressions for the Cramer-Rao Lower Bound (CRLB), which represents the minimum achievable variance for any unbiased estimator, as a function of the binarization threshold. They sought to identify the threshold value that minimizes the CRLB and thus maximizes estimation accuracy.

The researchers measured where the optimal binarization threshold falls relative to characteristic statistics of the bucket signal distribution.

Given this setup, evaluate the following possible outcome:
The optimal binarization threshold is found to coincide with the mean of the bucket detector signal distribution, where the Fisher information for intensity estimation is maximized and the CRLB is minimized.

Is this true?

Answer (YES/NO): YES